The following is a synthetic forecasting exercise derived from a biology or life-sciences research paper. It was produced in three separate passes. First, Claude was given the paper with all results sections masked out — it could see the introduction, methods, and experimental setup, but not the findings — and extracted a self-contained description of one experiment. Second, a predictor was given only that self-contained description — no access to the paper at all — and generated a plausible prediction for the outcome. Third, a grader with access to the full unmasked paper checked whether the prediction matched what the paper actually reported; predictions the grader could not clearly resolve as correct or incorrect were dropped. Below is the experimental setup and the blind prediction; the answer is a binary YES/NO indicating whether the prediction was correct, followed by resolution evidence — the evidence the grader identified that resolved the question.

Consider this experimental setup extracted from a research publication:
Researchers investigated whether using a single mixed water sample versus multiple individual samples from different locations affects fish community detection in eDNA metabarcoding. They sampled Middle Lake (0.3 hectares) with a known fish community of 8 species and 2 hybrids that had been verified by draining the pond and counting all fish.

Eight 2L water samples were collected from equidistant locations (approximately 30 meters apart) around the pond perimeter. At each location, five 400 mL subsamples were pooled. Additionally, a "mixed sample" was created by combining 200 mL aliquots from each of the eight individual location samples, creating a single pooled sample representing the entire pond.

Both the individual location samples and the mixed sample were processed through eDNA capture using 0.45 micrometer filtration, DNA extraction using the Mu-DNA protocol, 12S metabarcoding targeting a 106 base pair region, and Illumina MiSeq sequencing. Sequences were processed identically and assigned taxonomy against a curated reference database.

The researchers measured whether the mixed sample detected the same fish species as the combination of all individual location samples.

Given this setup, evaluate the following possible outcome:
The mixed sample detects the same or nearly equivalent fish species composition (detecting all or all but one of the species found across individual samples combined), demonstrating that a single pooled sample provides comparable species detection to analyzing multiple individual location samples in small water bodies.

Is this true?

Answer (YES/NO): NO